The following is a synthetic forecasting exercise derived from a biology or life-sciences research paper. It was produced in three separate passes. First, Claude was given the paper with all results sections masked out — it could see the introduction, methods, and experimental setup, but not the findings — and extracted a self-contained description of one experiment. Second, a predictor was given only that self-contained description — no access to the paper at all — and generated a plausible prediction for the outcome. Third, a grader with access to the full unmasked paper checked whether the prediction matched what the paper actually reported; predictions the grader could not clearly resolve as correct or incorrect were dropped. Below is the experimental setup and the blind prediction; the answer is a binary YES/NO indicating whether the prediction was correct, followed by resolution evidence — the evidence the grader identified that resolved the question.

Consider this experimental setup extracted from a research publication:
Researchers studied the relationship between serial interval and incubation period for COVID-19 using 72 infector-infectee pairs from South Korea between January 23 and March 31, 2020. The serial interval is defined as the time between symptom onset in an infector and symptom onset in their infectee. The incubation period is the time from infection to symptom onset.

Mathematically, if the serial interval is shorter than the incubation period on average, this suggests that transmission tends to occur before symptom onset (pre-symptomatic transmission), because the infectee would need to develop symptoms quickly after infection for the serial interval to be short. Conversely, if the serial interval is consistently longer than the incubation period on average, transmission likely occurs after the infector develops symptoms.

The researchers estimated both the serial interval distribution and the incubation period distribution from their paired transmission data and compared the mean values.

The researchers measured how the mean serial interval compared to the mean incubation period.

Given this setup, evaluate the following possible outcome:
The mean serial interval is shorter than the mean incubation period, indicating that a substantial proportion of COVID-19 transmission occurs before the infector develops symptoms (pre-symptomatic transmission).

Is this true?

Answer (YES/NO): NO